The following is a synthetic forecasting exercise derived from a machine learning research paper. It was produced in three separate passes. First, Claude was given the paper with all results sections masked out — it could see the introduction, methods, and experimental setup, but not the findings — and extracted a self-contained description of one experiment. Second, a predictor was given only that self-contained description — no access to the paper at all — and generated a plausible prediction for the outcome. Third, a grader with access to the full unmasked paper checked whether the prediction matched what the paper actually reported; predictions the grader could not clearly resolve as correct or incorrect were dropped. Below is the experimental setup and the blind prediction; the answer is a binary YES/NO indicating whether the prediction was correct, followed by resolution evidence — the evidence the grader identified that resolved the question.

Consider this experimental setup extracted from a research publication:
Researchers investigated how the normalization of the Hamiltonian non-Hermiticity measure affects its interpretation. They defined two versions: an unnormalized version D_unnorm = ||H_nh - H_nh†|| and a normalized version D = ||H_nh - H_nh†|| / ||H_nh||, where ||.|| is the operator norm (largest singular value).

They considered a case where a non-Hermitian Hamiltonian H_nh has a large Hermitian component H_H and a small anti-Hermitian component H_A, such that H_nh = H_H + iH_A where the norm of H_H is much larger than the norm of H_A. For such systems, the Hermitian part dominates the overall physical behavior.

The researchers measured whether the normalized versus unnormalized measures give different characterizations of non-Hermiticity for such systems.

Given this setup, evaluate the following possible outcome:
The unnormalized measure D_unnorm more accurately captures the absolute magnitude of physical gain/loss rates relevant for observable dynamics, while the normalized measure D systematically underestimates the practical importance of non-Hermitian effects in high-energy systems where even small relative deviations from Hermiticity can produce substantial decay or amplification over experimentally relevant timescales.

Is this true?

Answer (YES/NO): NO